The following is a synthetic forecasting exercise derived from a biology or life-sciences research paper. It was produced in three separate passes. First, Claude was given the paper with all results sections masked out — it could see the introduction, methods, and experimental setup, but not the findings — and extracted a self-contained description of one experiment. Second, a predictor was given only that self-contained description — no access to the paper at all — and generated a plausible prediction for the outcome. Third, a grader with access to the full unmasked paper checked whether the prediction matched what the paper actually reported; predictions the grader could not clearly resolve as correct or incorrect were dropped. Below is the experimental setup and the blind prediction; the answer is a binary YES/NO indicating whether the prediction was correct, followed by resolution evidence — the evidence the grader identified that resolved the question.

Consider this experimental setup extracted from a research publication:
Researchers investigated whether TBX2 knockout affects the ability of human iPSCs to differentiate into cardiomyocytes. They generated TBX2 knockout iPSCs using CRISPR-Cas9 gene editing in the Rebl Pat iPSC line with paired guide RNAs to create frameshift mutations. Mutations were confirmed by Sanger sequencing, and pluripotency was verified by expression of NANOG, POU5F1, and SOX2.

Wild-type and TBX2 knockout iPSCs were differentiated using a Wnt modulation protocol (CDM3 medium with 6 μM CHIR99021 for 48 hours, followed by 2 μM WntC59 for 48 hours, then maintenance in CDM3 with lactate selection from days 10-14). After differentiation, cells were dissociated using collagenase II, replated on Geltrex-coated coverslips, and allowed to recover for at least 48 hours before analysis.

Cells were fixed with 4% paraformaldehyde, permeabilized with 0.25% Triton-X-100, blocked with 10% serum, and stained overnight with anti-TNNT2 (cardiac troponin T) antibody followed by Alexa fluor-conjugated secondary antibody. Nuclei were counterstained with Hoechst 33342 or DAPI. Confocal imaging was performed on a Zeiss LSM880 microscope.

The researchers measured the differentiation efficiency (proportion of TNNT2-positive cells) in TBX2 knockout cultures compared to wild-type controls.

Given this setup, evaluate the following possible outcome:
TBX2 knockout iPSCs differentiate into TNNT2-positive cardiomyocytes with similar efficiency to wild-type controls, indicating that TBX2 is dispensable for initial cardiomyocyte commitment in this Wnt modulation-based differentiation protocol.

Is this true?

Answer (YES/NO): YES